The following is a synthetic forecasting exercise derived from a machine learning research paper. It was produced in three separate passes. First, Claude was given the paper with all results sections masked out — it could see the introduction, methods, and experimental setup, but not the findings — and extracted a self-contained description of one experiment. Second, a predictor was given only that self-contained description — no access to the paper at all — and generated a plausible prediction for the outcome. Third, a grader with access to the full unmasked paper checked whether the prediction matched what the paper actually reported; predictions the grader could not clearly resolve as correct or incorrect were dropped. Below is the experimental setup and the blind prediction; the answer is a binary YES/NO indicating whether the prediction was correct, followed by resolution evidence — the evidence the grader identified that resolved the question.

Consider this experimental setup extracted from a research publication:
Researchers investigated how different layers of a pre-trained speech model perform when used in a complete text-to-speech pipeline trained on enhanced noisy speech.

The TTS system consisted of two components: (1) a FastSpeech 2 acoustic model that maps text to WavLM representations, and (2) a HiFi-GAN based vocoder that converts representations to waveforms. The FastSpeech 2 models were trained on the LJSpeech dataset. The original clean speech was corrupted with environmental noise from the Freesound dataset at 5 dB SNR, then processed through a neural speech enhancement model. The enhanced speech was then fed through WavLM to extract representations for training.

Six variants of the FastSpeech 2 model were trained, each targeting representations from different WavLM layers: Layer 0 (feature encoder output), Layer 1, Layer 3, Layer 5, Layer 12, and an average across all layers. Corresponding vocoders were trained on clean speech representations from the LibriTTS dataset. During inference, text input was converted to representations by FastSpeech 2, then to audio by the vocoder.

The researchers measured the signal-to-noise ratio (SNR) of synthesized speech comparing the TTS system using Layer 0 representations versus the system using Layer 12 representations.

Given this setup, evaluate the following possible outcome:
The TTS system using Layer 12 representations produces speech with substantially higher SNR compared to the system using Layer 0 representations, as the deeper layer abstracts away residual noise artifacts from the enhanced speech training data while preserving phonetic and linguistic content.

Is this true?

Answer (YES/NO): NO